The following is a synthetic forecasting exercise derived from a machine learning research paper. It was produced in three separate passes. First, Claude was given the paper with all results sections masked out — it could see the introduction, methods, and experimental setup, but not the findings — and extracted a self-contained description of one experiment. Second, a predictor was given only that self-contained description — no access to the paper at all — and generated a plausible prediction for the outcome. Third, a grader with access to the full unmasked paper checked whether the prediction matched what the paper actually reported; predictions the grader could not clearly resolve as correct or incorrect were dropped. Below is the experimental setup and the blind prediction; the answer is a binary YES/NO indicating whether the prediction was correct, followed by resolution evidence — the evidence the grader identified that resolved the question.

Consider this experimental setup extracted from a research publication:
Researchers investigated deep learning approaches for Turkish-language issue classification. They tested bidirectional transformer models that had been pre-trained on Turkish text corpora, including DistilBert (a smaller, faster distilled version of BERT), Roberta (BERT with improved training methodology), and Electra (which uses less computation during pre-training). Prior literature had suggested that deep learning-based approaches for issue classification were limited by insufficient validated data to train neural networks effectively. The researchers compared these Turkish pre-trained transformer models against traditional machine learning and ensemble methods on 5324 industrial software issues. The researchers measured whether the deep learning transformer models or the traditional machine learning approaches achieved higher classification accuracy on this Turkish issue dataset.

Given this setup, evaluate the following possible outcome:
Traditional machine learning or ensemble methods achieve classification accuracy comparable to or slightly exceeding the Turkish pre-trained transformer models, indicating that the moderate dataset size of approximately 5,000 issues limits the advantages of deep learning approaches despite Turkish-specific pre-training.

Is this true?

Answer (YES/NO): YES